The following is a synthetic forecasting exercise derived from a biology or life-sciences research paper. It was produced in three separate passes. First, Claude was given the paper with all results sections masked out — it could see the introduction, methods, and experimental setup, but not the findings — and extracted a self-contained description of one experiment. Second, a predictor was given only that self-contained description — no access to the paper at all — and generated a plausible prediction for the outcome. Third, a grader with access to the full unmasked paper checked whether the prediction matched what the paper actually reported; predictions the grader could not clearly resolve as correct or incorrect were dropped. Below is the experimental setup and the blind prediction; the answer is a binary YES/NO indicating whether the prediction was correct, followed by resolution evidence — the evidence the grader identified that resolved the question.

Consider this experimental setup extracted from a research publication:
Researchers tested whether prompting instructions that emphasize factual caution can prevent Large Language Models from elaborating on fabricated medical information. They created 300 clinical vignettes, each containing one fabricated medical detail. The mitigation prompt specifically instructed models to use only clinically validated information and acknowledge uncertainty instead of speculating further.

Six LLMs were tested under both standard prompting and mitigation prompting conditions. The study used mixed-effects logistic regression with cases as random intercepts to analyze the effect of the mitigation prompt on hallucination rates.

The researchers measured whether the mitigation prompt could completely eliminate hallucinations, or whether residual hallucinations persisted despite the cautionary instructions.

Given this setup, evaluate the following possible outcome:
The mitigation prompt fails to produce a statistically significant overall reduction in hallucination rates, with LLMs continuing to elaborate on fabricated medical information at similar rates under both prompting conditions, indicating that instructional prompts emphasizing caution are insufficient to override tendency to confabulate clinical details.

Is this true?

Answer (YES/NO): NO